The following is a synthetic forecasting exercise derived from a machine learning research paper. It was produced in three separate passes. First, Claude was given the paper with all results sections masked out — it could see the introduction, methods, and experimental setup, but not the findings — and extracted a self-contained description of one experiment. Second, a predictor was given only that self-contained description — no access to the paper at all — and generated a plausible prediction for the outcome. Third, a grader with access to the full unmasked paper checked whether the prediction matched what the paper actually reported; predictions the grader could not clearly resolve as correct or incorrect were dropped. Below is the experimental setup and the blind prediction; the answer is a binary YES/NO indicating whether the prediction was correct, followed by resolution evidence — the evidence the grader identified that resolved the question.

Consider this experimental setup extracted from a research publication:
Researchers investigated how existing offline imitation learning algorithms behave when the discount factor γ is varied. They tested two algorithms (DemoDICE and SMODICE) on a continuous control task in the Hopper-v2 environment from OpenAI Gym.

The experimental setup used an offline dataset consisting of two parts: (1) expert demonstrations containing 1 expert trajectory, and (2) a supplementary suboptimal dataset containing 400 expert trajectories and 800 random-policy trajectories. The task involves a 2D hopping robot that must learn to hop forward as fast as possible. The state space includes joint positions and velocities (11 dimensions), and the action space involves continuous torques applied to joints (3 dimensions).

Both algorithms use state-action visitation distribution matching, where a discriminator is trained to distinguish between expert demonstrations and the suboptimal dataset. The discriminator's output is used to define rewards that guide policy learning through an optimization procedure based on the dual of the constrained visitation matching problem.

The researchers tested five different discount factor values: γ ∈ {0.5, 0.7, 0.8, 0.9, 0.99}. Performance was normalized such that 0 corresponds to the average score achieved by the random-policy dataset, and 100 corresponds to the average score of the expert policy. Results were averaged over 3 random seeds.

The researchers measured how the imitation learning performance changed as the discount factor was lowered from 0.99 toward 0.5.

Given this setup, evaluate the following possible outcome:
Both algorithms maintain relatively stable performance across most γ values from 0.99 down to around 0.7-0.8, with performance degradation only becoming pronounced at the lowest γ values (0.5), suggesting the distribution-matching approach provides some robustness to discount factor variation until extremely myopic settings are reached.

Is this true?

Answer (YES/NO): NO